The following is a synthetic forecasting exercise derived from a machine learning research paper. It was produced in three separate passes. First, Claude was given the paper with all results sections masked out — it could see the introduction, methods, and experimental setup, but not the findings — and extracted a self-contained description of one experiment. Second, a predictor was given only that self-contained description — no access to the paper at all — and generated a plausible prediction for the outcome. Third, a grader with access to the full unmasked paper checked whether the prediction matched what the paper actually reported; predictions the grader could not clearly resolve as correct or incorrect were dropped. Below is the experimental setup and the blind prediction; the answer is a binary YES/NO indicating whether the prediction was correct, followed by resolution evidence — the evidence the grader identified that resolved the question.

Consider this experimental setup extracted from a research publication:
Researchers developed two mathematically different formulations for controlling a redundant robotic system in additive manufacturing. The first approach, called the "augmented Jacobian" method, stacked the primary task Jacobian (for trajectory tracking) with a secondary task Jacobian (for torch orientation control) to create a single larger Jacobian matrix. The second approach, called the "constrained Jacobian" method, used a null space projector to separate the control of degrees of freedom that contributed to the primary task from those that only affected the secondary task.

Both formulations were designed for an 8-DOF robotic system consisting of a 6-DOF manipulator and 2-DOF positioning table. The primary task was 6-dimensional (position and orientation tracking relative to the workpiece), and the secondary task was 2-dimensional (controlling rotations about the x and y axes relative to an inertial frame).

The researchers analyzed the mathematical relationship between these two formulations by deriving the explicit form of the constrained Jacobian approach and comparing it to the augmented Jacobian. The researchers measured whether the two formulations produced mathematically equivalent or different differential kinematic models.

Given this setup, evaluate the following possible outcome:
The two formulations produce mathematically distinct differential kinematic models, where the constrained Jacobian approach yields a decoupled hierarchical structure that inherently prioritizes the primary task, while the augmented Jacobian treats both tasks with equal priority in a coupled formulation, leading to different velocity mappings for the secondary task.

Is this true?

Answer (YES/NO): NO